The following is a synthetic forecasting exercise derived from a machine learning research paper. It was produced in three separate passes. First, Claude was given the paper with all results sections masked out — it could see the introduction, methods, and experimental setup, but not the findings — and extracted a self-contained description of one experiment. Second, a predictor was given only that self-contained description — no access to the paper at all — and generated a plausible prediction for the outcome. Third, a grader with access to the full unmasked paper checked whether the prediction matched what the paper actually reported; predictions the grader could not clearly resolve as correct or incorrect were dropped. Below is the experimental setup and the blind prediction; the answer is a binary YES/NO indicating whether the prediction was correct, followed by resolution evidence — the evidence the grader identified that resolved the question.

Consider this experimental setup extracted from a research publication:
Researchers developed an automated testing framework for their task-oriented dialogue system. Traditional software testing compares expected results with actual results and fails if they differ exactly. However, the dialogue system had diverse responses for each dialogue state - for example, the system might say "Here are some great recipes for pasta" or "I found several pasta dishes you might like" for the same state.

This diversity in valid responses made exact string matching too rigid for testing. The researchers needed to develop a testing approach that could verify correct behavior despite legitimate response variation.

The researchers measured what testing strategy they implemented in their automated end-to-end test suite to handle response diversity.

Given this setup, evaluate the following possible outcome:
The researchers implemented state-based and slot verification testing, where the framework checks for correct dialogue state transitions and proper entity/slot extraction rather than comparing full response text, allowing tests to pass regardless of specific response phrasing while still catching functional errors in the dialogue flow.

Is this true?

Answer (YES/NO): NO